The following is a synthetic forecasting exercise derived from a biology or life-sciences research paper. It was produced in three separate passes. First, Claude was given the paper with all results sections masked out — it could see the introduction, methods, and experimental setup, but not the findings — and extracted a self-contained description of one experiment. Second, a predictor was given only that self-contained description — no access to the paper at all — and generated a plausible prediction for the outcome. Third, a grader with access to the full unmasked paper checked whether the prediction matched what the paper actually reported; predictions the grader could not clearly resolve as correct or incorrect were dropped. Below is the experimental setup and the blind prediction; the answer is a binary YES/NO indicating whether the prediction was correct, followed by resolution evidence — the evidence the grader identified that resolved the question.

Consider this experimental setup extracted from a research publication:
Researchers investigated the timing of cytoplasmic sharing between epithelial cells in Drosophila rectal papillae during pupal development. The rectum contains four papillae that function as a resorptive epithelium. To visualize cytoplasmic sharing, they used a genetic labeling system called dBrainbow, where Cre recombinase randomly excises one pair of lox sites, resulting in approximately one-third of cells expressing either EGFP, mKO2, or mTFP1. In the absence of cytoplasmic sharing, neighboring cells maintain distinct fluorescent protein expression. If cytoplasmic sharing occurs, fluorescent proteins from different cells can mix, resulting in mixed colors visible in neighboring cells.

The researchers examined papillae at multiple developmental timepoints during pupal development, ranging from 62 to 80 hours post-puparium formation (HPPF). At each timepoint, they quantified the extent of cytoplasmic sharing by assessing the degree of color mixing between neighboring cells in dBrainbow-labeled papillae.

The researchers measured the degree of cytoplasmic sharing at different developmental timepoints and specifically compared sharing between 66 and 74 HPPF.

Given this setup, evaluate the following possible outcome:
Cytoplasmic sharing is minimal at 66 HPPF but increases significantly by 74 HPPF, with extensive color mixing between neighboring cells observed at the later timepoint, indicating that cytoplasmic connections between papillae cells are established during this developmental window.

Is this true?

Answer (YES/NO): YES